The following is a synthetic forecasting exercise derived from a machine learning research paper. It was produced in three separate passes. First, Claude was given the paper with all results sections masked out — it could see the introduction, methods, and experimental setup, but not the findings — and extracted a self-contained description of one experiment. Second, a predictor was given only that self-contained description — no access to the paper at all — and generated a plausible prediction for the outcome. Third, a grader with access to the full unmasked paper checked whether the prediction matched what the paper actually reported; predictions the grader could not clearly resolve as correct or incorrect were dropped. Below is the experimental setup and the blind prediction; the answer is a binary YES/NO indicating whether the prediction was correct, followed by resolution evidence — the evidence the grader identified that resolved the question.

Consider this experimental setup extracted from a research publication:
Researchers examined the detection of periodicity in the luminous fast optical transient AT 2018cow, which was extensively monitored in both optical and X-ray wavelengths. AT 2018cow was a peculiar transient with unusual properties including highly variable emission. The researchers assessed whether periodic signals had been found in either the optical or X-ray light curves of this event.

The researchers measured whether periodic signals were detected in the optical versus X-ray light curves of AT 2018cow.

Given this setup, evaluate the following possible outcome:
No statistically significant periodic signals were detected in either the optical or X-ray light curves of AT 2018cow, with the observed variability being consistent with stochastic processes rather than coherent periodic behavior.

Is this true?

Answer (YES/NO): NO